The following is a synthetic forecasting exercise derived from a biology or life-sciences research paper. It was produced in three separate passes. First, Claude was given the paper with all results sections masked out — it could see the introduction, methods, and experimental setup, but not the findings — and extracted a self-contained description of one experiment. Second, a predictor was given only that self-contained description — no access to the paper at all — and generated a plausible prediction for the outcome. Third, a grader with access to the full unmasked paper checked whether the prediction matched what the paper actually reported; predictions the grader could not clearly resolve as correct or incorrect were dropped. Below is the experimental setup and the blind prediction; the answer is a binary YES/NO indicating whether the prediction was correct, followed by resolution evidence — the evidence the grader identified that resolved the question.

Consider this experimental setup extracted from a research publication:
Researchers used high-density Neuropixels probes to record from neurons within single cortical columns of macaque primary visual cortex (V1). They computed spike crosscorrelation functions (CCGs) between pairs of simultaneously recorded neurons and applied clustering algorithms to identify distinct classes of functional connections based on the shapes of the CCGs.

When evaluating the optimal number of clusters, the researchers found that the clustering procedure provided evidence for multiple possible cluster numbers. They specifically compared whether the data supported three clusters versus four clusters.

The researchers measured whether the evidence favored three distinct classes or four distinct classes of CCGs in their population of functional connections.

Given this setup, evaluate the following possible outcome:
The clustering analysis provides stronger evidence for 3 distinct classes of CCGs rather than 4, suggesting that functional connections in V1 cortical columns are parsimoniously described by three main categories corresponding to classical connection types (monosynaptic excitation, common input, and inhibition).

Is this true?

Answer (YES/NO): NO